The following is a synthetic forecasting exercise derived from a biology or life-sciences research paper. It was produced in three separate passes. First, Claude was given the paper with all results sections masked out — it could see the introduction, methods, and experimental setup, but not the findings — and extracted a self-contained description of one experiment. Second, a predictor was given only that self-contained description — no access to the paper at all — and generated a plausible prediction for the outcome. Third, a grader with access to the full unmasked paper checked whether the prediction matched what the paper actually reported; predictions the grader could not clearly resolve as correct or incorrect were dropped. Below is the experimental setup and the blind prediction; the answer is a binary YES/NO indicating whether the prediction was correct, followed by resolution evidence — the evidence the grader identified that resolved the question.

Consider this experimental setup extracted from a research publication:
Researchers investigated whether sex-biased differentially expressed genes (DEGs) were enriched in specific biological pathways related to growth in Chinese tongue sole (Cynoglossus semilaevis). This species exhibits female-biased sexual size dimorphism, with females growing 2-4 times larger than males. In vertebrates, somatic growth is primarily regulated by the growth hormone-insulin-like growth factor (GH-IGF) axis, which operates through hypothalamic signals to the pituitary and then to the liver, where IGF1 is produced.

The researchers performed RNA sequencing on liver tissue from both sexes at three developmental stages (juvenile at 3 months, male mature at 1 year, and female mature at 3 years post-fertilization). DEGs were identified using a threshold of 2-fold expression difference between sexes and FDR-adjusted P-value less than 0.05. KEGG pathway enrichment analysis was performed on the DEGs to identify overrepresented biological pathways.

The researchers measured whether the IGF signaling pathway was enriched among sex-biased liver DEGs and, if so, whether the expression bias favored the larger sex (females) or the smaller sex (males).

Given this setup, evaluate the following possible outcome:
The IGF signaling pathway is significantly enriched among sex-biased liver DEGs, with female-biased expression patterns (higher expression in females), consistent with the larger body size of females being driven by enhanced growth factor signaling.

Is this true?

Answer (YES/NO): NO